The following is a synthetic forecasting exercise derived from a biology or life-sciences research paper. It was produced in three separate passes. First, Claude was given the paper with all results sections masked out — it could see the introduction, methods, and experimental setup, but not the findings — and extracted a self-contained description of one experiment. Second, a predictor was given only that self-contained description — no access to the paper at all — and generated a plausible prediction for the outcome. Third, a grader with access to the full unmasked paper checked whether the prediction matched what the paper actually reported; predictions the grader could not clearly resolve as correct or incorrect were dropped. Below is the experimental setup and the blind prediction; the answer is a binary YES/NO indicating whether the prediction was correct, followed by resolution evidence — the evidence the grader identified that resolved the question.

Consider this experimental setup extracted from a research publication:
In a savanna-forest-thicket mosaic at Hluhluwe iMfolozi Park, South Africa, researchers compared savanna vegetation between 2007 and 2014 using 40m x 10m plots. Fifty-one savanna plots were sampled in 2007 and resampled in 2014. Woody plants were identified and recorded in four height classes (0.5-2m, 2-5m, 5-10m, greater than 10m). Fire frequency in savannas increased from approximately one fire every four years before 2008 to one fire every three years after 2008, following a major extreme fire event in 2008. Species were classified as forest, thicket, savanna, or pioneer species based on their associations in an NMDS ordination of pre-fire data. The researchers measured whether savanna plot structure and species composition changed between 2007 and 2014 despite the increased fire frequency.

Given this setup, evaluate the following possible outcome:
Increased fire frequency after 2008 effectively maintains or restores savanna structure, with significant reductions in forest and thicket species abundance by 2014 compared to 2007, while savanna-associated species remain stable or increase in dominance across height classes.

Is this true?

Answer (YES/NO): NO